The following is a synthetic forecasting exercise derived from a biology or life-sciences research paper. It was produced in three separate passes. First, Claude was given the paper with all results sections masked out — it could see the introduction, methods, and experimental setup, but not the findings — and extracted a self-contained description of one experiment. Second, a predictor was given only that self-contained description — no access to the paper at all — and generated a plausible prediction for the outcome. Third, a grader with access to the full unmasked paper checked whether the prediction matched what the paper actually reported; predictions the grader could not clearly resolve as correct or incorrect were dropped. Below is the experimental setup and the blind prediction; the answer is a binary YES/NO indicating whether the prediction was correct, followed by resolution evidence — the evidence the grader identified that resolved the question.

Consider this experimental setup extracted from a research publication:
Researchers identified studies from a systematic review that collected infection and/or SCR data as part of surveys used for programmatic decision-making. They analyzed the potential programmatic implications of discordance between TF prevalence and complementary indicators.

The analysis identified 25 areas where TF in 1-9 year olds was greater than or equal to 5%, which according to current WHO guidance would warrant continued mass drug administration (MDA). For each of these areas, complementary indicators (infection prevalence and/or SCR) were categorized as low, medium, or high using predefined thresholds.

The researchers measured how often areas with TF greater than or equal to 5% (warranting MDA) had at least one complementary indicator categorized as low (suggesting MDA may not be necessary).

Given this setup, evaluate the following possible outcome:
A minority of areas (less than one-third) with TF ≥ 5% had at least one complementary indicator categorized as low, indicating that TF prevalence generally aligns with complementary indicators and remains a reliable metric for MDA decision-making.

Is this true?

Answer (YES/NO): NO